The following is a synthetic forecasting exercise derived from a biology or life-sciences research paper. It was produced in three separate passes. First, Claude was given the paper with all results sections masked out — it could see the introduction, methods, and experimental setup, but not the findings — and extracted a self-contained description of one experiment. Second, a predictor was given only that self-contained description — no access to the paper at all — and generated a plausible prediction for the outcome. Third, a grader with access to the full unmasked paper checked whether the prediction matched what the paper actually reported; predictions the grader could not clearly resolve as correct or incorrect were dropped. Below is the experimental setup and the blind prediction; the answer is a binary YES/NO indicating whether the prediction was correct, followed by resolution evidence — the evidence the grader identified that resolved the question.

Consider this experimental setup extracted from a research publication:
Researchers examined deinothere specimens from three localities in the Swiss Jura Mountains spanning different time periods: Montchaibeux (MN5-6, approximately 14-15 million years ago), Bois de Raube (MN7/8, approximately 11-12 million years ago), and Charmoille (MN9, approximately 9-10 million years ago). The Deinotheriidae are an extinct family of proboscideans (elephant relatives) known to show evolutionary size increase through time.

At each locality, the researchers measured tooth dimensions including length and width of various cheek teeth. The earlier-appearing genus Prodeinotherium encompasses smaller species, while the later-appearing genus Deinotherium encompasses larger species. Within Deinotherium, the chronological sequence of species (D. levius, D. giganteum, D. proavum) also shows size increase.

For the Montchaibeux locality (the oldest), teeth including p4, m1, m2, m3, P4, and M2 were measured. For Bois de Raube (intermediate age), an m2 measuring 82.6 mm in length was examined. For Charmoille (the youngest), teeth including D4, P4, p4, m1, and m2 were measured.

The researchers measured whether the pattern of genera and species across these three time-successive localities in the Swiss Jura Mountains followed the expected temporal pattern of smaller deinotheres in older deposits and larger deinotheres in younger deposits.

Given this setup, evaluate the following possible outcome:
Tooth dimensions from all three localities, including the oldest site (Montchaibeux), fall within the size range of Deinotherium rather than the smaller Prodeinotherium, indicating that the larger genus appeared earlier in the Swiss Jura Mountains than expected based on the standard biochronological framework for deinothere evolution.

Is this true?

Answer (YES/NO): NO